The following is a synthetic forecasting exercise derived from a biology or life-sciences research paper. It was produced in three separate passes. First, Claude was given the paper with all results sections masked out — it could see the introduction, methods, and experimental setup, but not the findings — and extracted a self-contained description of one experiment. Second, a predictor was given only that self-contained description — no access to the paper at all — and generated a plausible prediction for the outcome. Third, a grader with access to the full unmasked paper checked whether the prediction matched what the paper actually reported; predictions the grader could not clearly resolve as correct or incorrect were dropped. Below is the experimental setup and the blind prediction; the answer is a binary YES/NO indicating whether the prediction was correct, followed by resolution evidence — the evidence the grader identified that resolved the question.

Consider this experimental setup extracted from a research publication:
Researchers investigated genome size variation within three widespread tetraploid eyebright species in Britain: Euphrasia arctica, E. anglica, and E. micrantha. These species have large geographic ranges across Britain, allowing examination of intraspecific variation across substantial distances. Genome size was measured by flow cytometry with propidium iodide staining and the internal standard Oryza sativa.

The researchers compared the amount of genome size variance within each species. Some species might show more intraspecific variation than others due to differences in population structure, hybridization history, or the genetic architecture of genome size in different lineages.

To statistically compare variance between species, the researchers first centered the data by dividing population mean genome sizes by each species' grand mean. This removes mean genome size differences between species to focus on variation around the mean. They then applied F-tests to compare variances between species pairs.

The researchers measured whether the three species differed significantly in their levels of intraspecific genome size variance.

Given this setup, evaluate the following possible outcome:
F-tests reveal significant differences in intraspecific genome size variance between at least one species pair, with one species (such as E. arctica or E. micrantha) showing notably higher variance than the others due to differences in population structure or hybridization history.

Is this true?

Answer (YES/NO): YES